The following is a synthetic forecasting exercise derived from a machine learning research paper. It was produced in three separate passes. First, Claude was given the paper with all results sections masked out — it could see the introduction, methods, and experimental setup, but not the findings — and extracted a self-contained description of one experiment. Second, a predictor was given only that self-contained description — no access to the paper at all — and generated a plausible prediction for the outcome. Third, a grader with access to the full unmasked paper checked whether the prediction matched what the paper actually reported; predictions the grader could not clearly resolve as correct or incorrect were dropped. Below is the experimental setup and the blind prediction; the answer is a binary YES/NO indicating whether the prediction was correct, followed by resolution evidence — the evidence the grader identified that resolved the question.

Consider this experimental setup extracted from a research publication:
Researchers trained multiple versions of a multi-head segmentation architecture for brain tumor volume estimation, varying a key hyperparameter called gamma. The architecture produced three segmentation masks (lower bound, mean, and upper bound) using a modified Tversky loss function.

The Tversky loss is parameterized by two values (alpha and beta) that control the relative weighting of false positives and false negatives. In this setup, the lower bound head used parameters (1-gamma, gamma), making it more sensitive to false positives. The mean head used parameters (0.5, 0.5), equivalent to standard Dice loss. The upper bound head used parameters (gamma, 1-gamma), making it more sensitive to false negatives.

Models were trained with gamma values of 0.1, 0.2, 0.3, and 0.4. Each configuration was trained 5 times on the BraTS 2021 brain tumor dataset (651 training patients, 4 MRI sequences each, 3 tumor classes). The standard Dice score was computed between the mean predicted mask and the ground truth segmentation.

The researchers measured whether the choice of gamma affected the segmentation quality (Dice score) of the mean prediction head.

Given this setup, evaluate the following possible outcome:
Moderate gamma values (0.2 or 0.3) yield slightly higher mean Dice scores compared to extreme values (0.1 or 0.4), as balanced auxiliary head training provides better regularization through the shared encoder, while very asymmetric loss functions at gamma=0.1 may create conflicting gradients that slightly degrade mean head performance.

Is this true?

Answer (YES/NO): NO